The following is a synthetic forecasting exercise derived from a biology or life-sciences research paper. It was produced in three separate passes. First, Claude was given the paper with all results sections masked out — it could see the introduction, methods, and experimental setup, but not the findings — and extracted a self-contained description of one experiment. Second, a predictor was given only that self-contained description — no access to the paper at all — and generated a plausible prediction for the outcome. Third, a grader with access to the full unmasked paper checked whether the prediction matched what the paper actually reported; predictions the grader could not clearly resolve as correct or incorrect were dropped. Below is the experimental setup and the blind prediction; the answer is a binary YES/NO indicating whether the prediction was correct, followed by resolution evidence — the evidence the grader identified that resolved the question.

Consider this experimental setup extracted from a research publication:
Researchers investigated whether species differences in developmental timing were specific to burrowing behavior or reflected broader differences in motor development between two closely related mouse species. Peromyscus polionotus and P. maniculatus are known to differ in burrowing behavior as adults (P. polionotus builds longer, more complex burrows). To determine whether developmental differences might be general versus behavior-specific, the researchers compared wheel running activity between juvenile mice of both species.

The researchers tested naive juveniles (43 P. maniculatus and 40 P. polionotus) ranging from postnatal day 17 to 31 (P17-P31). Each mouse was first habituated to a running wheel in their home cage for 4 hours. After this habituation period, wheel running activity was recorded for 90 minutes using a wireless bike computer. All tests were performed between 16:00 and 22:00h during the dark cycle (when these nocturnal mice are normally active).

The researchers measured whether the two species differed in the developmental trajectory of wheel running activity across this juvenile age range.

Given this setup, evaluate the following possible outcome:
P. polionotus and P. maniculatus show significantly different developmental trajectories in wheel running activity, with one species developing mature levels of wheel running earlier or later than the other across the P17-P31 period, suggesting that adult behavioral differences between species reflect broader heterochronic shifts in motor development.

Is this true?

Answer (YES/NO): NO